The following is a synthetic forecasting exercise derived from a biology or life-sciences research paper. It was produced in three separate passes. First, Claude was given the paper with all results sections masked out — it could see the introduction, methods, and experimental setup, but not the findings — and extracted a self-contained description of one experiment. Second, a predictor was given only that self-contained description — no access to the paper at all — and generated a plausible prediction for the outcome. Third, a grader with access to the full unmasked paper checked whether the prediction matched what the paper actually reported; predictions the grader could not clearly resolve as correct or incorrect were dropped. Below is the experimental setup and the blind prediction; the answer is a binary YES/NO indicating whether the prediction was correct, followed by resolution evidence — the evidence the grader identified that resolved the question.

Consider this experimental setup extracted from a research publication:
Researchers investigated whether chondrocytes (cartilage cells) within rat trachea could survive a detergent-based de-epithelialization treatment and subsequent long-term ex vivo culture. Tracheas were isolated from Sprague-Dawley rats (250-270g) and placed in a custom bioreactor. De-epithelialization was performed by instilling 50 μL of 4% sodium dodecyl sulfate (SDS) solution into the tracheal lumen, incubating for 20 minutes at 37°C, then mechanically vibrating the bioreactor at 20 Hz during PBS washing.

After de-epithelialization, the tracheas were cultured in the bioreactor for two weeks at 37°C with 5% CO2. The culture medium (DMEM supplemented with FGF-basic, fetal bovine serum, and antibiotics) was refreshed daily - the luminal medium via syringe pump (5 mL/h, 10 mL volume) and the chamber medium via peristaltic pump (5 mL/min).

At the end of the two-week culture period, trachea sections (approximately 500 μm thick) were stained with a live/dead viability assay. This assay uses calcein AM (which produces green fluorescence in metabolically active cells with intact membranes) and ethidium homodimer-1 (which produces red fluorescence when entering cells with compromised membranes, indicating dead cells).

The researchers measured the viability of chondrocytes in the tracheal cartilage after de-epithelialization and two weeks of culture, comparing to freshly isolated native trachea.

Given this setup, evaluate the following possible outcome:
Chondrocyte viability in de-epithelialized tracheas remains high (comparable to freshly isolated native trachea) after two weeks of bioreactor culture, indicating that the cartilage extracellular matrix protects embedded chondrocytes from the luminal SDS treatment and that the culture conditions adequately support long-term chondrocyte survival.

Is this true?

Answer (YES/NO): YES